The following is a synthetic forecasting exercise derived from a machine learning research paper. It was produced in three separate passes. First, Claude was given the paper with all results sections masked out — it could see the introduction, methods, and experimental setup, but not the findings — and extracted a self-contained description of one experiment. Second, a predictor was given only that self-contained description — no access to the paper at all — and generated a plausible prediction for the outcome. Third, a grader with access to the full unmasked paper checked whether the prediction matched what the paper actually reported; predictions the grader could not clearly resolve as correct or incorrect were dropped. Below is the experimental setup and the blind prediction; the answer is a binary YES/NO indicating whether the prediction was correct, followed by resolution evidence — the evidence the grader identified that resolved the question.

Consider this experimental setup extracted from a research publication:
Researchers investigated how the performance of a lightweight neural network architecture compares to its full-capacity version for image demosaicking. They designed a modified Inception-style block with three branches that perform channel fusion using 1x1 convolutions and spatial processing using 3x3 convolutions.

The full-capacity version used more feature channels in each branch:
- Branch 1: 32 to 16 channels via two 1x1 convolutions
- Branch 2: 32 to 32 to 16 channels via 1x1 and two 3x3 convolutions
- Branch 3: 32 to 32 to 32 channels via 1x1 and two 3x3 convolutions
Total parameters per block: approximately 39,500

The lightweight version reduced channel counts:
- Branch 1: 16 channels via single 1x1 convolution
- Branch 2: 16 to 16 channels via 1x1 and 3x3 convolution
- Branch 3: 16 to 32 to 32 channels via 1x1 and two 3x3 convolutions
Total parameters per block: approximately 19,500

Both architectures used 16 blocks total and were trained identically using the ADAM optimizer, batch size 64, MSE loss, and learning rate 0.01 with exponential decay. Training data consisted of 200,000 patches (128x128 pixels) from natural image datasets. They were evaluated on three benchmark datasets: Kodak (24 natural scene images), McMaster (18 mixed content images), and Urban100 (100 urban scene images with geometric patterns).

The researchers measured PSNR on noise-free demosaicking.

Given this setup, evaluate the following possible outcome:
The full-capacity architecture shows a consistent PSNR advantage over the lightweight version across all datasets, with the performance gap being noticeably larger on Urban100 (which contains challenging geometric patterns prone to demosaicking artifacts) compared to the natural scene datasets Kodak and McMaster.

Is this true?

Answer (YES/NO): YES